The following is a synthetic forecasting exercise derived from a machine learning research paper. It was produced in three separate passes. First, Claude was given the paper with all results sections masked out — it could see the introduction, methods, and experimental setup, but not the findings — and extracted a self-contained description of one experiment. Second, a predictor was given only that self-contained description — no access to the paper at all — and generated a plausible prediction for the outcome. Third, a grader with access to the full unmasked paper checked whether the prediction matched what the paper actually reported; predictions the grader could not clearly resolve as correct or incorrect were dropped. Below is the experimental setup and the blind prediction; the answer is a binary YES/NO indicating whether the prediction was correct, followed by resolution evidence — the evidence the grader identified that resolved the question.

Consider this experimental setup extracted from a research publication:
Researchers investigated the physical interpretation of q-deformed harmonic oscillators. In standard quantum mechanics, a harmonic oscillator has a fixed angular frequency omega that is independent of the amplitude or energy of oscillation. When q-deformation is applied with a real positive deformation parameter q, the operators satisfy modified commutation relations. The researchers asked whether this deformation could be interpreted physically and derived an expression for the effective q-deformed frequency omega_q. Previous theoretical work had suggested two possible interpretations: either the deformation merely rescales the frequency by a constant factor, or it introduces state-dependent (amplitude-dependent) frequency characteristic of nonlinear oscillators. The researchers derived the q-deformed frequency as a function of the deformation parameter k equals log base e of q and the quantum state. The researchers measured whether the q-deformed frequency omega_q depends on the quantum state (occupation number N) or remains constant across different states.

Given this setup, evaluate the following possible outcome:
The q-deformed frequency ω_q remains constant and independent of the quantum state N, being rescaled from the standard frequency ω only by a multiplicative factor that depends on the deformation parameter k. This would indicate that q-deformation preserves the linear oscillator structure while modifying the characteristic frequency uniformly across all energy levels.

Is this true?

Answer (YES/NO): NO